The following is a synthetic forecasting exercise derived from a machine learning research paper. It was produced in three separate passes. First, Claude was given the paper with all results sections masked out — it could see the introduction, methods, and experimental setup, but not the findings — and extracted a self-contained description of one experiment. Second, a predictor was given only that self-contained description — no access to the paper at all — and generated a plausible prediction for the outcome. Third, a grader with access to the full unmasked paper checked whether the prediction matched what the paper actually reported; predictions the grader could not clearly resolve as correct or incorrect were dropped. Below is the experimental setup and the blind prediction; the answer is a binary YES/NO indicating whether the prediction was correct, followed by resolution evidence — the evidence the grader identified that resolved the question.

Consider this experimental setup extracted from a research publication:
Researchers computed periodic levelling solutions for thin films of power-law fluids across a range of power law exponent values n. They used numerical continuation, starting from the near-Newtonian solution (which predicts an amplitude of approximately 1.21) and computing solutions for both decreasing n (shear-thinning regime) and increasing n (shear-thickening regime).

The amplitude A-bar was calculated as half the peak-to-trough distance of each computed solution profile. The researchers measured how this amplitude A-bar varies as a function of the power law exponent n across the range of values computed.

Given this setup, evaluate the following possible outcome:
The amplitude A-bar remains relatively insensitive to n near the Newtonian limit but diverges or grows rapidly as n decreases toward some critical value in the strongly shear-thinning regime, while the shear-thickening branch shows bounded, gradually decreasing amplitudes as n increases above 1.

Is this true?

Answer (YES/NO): NO